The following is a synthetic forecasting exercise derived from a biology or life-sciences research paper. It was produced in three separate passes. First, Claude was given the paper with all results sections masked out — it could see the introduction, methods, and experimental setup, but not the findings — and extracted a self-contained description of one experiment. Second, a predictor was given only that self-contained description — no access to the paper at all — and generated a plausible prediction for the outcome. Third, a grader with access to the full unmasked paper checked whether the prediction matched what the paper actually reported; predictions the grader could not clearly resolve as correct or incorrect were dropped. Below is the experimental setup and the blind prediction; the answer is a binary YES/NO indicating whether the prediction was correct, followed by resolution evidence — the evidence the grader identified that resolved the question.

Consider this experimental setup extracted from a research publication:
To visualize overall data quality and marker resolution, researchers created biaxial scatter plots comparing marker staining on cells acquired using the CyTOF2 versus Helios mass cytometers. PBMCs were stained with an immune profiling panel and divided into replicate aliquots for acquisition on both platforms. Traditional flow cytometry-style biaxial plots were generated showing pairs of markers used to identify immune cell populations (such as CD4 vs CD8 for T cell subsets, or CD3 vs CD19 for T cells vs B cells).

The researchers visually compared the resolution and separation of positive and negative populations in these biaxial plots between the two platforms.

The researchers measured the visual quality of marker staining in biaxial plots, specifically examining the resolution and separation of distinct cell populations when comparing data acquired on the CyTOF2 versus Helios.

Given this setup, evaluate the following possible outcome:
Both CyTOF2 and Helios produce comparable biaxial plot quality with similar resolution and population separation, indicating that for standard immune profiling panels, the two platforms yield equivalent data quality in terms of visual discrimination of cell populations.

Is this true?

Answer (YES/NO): NO